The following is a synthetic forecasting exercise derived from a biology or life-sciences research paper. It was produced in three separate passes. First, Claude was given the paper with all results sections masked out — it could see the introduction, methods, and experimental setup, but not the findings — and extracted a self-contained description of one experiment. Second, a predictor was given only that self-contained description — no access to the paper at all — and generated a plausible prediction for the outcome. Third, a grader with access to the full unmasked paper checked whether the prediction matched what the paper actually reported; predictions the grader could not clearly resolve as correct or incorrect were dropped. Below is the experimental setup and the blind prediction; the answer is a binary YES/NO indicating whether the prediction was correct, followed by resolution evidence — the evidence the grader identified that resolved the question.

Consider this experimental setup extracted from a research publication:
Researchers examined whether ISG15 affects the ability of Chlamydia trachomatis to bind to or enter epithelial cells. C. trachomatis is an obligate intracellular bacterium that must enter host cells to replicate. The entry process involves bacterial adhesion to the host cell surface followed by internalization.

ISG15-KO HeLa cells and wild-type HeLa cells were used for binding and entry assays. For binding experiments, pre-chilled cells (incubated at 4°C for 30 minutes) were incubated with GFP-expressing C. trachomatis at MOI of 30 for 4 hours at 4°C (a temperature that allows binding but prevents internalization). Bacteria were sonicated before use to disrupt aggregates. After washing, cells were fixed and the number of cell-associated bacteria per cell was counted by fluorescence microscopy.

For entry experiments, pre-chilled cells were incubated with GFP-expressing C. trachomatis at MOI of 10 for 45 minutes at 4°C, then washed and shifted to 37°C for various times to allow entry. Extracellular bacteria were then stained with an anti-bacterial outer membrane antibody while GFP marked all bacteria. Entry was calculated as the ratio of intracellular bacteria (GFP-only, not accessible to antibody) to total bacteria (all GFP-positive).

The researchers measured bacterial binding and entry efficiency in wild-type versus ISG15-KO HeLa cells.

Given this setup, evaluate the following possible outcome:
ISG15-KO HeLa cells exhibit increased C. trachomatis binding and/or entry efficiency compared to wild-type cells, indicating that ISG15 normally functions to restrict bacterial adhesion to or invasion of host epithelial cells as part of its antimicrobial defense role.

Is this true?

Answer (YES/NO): NO